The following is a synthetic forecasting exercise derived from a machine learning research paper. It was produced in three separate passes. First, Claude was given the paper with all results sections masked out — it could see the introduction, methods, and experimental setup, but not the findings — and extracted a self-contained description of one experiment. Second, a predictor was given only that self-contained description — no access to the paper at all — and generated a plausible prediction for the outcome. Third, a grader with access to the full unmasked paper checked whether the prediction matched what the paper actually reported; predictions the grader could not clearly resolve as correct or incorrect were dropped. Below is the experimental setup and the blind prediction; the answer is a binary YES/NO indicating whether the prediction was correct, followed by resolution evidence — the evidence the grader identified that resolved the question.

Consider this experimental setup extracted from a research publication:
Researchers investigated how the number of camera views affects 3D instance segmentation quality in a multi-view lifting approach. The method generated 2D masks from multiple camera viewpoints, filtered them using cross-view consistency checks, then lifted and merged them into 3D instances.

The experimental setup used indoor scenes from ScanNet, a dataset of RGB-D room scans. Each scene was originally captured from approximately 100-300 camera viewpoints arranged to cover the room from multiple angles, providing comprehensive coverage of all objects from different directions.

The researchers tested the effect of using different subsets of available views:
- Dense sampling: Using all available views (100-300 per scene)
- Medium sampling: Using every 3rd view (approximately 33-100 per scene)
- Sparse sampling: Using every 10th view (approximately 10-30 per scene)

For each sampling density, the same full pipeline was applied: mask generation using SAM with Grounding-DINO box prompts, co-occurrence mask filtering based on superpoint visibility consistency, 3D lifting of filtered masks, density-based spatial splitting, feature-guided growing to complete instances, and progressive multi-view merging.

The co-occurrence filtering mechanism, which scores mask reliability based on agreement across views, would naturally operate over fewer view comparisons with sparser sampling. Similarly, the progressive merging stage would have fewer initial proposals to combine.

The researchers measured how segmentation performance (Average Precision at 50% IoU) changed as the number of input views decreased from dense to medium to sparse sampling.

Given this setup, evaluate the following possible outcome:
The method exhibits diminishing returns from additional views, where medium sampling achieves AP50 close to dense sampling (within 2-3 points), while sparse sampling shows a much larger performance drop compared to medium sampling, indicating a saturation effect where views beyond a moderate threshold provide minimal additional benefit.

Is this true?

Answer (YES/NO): YES